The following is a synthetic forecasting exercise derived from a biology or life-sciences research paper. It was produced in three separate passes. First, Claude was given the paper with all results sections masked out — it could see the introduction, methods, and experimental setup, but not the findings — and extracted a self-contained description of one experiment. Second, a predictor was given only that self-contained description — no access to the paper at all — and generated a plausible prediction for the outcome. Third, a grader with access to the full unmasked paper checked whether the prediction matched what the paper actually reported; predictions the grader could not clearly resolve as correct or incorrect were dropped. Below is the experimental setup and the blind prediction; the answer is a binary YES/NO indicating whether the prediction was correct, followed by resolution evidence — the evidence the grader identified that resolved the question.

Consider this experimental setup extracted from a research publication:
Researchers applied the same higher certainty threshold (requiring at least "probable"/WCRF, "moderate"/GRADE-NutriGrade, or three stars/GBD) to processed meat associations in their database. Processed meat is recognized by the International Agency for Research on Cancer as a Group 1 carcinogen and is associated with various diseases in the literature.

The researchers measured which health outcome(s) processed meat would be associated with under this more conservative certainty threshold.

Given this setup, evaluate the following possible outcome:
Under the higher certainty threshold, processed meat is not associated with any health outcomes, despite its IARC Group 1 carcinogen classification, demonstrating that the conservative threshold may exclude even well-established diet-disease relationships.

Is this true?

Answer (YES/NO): NO